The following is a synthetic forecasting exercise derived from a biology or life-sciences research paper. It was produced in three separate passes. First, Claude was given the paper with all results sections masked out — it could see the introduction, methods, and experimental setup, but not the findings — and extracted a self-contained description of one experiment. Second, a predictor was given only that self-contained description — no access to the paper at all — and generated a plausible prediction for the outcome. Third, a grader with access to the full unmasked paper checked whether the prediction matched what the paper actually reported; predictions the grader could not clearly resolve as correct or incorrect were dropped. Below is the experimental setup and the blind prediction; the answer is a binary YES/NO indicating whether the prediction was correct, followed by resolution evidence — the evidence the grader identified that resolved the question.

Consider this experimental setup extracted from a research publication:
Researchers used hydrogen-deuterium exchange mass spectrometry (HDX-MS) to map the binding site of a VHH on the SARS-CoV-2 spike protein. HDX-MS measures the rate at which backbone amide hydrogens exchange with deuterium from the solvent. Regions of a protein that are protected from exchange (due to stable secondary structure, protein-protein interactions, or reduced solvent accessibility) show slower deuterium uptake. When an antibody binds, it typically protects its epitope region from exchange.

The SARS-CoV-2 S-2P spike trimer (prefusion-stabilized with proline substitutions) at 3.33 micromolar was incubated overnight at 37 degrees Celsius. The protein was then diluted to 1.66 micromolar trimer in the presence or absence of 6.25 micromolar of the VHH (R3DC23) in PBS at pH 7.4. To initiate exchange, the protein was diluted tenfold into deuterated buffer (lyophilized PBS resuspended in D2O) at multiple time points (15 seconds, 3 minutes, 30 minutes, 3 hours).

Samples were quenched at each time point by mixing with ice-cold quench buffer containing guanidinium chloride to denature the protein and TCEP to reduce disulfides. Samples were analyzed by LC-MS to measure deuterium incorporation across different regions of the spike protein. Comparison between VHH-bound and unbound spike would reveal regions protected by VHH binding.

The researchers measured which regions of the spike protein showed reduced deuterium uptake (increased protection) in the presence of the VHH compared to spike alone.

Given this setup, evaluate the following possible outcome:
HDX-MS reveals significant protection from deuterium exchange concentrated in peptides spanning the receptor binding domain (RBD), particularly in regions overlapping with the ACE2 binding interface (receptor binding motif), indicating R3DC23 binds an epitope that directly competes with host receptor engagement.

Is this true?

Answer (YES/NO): NO